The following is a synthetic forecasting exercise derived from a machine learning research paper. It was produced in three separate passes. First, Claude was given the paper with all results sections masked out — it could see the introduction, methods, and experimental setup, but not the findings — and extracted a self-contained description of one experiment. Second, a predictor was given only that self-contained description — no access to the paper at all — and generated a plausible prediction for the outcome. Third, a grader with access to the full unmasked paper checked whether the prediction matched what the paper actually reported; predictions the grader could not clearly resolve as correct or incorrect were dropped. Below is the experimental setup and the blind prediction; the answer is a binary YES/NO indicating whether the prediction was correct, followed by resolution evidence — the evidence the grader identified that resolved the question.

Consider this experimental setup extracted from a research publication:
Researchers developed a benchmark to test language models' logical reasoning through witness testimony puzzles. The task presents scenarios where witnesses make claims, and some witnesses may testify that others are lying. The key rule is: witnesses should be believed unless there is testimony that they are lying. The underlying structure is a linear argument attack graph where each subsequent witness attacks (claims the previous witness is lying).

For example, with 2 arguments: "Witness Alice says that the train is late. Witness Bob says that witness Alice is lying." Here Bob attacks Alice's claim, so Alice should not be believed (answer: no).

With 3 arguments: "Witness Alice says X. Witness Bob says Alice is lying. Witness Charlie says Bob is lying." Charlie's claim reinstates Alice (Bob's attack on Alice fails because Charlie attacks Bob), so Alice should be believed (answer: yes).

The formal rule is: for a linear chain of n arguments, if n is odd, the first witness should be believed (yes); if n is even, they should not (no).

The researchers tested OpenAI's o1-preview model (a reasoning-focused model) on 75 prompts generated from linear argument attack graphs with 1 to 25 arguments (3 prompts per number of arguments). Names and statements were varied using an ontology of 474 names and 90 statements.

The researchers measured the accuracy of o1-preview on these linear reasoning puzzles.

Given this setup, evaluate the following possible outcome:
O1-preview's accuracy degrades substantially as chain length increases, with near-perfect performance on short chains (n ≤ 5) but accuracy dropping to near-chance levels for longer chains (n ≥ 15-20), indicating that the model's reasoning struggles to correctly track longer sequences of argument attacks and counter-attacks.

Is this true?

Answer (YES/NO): NO